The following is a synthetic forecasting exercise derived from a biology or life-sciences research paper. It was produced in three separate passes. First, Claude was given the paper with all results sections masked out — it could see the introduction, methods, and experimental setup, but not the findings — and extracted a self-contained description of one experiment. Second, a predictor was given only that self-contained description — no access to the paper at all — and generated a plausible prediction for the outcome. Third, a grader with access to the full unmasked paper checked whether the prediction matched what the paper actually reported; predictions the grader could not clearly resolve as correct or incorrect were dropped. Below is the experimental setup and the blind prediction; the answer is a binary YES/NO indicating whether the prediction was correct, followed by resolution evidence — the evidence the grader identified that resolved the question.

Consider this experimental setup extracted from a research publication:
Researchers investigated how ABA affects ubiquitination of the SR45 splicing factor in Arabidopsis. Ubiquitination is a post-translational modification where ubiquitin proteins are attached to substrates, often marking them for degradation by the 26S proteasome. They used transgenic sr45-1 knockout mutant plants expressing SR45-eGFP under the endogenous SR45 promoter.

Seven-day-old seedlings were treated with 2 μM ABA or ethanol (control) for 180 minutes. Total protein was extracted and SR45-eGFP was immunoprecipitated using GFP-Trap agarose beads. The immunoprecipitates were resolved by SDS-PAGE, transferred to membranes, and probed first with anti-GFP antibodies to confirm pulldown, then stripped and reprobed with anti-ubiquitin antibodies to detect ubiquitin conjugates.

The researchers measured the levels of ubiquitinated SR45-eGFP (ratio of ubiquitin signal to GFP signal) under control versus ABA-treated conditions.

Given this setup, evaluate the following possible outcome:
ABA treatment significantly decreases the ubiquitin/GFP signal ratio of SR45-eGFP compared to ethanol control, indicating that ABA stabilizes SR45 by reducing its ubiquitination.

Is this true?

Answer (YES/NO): YES